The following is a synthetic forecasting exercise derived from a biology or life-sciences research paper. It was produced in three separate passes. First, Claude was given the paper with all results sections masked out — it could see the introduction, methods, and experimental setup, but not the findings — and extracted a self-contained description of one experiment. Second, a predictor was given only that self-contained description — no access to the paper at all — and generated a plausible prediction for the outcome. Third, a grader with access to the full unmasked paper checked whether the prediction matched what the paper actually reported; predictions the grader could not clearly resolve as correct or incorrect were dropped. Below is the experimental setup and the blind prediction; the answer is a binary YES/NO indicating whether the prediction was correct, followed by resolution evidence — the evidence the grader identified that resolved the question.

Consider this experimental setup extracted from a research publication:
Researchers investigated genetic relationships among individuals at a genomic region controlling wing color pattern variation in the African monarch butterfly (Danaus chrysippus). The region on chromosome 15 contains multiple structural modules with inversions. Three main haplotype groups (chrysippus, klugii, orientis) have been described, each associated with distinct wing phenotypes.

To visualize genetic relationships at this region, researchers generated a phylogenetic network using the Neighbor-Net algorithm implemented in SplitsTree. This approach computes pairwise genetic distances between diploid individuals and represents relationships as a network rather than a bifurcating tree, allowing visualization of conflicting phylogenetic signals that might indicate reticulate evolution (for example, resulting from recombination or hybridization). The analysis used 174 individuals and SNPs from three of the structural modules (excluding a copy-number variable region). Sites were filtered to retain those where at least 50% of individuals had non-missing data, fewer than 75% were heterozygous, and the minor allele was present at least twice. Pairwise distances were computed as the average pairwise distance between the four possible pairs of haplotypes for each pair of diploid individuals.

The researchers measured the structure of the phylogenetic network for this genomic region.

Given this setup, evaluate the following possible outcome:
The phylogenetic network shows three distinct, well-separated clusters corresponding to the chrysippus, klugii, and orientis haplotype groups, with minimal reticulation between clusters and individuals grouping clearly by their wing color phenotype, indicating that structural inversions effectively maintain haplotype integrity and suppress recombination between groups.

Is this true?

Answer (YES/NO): NO